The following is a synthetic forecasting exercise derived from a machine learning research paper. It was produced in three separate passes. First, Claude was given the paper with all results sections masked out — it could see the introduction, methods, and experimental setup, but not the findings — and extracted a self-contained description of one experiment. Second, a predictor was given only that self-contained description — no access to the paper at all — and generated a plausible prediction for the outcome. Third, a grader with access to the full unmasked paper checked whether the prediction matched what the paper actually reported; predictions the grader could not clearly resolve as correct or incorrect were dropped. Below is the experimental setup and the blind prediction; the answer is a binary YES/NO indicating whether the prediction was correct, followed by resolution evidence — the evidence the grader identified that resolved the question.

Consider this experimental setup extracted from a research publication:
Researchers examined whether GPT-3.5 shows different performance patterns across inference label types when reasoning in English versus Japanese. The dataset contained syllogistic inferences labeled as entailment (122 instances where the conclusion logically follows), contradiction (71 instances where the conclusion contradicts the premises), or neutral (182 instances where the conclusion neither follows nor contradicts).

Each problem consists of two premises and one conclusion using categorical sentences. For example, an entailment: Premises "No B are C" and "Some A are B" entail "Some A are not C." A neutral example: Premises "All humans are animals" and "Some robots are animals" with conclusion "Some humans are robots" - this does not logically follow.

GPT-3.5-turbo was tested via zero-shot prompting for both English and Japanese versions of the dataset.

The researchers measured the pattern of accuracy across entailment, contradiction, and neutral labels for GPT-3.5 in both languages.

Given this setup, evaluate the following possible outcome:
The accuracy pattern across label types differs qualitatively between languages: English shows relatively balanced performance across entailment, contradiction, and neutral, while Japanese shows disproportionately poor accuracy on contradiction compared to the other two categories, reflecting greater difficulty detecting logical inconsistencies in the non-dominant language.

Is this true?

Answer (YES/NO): NO